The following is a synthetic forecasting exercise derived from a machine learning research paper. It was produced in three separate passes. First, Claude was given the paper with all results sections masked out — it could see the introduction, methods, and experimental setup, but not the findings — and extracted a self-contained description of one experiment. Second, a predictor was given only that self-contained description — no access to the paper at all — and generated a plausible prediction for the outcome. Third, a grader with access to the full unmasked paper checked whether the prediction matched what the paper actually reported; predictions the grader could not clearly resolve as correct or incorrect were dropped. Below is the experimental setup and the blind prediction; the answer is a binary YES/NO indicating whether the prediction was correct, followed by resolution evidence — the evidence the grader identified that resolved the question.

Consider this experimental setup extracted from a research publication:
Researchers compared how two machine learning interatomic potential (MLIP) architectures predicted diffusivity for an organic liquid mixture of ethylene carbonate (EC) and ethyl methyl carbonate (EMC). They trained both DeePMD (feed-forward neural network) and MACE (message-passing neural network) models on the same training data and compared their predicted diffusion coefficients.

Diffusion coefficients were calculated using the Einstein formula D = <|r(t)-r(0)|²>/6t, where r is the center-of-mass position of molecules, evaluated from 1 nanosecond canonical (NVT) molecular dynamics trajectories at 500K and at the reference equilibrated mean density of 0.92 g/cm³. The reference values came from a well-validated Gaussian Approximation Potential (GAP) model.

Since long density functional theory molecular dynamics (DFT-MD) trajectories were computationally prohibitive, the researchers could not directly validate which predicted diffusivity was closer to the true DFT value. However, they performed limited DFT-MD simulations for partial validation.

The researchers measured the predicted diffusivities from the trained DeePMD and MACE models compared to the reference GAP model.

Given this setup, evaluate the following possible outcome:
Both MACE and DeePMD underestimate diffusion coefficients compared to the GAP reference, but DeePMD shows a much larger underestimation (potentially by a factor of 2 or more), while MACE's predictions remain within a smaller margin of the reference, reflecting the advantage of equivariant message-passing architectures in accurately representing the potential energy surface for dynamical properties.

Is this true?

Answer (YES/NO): NO